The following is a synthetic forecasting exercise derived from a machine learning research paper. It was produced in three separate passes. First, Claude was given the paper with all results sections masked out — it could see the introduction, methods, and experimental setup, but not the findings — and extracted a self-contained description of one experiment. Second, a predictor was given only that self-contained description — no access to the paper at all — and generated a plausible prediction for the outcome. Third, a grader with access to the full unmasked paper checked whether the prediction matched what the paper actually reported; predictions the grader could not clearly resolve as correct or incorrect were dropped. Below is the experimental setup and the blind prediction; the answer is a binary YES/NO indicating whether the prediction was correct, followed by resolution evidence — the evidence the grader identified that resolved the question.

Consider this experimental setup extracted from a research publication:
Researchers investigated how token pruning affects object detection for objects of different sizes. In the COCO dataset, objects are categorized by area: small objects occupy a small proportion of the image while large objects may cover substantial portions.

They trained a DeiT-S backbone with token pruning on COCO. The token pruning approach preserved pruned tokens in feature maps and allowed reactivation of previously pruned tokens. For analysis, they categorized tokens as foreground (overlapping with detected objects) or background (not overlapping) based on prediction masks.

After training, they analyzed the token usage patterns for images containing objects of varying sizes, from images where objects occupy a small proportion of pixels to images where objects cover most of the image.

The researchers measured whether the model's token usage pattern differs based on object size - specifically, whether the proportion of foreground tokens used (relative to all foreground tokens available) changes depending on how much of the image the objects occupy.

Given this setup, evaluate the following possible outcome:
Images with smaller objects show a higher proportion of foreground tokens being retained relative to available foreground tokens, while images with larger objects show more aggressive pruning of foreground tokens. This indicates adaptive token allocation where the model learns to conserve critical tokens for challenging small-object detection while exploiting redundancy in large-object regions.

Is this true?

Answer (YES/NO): YES